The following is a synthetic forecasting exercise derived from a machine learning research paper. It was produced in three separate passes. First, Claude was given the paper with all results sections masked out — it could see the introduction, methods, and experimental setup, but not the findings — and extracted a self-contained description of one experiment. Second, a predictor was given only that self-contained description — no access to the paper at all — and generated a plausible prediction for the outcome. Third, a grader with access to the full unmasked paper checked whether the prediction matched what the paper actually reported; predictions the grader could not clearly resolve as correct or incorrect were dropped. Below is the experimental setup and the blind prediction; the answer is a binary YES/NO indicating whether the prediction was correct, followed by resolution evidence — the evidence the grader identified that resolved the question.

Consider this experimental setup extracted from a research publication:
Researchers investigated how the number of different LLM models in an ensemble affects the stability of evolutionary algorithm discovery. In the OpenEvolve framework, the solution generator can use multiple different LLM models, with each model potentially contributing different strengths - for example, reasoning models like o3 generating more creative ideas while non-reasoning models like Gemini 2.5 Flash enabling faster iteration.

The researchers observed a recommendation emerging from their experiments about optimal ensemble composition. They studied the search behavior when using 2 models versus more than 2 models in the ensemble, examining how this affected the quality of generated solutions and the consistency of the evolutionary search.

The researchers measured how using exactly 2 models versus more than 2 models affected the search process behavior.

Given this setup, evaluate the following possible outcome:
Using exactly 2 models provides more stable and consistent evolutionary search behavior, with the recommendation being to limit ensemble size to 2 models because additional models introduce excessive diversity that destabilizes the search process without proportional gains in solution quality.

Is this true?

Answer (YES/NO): YES